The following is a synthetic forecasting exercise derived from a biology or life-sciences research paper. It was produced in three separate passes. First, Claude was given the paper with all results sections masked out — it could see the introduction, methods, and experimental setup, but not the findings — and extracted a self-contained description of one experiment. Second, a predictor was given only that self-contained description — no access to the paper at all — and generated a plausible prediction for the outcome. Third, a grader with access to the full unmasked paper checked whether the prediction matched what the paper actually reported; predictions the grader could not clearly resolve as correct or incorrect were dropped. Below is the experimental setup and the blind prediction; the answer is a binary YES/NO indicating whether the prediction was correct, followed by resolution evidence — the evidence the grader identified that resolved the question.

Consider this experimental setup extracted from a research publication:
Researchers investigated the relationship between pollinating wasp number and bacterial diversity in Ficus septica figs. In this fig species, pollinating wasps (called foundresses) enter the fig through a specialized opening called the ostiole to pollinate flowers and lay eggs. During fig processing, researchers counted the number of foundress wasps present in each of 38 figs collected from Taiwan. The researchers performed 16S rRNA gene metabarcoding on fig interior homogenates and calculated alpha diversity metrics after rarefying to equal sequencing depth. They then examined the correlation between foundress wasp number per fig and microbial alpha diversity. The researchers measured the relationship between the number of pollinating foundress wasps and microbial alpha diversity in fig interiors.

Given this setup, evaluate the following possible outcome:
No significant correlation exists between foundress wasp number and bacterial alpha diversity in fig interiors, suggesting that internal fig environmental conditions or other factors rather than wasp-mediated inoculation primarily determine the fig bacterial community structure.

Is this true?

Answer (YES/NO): NO